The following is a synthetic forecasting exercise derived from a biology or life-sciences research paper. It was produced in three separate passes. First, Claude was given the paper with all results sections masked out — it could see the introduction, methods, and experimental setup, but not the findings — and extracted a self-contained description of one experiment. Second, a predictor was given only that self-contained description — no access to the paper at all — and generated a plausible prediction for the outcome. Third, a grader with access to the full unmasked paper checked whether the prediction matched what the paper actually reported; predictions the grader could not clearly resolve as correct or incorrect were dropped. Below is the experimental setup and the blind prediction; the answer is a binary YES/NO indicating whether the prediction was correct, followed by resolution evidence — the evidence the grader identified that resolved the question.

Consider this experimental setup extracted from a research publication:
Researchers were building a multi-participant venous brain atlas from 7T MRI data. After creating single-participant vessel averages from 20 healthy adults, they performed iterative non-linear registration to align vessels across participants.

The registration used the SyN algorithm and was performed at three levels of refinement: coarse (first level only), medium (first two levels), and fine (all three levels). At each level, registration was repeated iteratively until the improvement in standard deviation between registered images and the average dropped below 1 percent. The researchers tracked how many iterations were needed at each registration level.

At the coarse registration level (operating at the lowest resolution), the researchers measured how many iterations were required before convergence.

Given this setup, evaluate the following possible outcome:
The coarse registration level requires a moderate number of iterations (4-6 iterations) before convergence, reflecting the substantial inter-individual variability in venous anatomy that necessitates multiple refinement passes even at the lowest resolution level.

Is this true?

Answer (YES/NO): NO